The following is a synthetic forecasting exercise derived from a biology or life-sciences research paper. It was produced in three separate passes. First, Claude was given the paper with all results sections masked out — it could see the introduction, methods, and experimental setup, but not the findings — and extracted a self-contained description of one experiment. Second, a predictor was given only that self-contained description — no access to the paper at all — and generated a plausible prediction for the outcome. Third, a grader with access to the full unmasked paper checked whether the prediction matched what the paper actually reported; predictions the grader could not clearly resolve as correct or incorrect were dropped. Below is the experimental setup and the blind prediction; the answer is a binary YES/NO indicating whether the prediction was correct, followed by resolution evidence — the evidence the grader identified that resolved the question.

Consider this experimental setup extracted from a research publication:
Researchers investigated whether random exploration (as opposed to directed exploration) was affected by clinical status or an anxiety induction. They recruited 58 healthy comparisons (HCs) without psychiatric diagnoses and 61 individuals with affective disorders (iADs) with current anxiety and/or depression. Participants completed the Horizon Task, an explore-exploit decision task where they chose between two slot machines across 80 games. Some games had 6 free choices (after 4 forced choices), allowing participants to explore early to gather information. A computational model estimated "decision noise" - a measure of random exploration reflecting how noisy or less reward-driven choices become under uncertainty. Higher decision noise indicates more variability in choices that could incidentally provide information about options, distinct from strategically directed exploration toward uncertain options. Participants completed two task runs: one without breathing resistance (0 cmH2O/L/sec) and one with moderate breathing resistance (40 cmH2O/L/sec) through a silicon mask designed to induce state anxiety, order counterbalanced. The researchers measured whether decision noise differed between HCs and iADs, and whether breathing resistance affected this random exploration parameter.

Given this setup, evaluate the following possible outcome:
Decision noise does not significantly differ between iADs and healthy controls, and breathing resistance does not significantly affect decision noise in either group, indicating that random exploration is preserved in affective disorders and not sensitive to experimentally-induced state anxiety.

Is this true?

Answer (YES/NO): YES